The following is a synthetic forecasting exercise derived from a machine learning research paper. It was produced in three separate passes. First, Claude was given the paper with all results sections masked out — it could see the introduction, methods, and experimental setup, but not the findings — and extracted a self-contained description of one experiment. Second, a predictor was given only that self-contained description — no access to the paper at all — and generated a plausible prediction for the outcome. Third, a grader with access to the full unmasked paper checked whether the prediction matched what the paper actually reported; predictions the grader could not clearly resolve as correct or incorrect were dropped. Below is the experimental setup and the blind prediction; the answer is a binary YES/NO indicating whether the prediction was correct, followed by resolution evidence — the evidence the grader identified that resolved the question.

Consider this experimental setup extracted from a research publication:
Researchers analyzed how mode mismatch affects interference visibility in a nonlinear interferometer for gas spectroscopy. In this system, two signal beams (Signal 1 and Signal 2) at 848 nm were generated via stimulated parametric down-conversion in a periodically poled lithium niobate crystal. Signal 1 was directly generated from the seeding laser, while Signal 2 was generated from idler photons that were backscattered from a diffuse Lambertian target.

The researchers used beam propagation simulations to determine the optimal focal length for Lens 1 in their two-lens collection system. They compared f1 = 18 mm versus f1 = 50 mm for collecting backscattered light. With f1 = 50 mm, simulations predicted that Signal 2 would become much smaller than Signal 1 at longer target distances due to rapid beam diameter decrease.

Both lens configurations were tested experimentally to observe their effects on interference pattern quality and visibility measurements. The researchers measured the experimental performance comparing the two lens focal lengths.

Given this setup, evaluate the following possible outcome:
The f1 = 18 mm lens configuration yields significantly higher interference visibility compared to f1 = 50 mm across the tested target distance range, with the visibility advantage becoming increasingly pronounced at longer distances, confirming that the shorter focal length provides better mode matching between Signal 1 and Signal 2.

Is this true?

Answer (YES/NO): NO